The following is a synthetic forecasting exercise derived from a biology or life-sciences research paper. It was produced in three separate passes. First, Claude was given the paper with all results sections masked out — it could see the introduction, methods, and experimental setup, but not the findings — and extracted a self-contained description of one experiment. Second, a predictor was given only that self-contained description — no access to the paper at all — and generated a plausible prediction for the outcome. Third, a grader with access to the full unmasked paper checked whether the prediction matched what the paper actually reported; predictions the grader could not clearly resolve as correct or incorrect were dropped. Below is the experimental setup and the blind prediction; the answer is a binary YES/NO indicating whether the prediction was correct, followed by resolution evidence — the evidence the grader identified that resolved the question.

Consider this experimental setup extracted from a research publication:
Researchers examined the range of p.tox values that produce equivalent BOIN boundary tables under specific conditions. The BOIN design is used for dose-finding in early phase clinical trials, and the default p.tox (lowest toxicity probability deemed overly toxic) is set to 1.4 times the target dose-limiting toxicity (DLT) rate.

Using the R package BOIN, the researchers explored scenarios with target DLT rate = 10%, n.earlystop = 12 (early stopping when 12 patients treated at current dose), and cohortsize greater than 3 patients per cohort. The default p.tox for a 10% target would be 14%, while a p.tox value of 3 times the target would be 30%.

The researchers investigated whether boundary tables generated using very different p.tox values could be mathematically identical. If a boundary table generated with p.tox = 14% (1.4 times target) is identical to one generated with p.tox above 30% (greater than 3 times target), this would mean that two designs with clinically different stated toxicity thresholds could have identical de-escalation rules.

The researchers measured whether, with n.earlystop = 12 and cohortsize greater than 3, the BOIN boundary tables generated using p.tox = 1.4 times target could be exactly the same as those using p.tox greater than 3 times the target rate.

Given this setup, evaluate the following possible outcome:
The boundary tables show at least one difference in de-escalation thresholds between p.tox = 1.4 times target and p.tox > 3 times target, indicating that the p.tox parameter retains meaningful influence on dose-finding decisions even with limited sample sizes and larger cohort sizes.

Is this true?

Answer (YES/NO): NO